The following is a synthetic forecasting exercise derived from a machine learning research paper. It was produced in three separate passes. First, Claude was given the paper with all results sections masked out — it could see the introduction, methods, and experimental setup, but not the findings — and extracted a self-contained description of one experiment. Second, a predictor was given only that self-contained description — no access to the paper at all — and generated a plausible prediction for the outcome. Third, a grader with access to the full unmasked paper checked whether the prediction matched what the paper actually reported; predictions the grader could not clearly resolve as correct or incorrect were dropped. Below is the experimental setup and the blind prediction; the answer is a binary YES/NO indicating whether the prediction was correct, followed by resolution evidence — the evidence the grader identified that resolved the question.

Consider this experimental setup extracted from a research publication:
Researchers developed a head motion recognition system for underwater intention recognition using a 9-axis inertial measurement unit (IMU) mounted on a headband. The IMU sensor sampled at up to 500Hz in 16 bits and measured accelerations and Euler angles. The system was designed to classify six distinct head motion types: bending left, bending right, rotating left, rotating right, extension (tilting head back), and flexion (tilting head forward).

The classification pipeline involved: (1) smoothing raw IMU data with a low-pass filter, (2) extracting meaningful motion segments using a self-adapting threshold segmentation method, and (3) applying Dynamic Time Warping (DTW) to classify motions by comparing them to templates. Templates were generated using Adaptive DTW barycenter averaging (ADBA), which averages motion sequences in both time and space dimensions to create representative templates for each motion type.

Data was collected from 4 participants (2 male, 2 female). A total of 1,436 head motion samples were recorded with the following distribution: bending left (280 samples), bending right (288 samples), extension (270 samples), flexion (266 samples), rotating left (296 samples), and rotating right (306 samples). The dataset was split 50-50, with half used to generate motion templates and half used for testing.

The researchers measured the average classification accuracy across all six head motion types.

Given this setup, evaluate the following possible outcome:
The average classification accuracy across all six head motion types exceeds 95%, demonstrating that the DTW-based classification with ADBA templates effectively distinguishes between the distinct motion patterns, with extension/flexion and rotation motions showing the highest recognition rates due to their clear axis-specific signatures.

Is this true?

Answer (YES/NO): NO